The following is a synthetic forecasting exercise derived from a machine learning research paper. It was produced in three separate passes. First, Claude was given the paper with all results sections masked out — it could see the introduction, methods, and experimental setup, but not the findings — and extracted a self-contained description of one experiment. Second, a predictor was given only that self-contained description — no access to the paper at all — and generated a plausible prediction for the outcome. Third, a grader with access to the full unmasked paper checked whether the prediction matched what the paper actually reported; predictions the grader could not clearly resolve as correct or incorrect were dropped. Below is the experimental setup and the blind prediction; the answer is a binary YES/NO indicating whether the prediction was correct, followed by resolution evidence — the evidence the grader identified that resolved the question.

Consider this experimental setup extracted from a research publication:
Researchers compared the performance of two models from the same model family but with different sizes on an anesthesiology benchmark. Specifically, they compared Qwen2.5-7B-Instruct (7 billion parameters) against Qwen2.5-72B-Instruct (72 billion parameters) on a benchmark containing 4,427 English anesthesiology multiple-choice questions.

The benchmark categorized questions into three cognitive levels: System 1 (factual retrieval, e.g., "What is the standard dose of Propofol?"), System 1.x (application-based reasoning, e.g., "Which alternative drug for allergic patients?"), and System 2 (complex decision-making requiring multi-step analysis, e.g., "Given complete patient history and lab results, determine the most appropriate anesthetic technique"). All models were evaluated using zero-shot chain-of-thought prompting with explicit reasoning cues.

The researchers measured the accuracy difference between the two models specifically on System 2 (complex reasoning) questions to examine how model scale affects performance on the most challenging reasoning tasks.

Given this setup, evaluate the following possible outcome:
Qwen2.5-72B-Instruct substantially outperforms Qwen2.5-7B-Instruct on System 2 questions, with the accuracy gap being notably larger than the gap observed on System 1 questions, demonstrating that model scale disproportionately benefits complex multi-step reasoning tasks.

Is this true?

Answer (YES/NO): NO